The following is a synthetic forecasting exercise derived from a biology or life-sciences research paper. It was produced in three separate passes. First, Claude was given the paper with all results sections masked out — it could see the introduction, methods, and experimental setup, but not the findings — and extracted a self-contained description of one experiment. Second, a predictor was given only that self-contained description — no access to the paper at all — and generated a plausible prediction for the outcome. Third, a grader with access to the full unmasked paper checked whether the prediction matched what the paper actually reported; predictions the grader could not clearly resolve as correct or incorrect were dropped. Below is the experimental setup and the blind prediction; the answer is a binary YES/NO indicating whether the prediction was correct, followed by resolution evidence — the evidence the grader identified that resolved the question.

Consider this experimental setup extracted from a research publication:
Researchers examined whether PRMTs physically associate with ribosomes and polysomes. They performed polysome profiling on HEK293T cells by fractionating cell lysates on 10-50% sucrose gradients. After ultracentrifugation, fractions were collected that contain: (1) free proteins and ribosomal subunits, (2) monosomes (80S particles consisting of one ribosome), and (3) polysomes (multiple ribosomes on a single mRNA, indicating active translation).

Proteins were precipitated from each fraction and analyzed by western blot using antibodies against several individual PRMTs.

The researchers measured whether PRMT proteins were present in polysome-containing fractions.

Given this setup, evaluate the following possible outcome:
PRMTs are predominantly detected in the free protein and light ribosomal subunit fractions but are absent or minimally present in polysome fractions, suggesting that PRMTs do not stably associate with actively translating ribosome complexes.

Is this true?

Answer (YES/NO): YES